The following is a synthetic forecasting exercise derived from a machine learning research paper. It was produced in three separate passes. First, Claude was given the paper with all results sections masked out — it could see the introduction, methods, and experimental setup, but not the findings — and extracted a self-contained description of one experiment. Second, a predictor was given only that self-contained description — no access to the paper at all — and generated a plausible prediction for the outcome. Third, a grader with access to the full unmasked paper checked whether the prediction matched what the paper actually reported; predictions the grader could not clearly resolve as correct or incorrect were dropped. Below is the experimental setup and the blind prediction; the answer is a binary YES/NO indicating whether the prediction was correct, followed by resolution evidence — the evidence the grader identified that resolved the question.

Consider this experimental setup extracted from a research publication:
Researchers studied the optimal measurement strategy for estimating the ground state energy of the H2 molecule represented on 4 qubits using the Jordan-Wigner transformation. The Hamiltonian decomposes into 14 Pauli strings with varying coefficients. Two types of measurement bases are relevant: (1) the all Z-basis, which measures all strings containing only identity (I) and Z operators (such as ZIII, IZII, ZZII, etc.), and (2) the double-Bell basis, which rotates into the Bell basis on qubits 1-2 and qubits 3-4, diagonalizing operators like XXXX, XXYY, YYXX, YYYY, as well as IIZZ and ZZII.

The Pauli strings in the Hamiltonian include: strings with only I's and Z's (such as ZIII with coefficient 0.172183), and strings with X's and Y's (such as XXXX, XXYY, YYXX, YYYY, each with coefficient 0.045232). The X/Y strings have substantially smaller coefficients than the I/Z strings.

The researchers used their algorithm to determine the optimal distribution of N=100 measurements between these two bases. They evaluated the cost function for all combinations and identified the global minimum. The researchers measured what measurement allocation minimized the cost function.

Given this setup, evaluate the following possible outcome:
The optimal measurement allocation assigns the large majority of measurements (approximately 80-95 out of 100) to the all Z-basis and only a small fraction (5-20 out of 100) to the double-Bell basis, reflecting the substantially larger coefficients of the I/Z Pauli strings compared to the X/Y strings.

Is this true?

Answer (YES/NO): YES